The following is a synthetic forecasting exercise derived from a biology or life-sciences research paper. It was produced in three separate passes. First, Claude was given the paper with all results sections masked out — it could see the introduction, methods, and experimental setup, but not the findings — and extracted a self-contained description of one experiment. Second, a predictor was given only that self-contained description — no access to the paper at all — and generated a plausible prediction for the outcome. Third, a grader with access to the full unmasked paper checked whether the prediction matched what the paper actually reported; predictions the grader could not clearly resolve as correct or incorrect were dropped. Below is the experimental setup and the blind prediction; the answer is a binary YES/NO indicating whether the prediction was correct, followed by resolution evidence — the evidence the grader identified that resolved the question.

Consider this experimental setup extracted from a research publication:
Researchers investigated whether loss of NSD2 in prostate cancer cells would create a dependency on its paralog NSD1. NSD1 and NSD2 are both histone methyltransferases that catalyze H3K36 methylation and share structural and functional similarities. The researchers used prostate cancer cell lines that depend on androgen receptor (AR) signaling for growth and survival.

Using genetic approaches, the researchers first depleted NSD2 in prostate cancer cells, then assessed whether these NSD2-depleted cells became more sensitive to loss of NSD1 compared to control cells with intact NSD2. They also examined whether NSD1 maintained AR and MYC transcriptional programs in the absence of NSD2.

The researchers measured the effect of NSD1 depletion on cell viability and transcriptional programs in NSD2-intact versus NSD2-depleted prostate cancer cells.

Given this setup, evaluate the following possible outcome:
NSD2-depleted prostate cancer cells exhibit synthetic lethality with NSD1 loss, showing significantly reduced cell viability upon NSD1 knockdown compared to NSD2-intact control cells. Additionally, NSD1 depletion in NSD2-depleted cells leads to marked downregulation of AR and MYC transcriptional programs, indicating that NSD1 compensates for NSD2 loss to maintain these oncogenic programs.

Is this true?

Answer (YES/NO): YES